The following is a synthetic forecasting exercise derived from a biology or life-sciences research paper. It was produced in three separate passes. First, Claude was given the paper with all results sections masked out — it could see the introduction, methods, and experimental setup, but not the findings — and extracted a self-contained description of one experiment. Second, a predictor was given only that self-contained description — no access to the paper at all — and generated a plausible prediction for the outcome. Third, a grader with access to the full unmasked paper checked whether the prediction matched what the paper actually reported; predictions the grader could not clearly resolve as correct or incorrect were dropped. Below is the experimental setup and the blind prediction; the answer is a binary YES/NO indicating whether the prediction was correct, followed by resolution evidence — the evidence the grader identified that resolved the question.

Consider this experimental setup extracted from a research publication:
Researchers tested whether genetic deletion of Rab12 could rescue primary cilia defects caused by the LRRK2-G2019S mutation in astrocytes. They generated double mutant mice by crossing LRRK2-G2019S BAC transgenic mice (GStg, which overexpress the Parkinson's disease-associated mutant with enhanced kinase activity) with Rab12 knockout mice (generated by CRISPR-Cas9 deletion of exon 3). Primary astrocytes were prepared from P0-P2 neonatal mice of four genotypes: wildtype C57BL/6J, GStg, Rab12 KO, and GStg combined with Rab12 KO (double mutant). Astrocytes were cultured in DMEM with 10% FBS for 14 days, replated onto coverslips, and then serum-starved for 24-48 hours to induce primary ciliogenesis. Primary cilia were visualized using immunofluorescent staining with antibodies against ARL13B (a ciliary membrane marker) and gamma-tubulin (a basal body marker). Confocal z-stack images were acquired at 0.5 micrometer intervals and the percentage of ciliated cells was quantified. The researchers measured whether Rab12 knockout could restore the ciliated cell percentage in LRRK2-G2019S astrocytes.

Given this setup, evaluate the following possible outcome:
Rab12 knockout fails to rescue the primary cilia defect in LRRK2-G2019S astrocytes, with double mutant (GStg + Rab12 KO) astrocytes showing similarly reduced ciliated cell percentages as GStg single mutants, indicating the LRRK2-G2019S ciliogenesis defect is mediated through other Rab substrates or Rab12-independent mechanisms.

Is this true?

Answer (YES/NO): NO